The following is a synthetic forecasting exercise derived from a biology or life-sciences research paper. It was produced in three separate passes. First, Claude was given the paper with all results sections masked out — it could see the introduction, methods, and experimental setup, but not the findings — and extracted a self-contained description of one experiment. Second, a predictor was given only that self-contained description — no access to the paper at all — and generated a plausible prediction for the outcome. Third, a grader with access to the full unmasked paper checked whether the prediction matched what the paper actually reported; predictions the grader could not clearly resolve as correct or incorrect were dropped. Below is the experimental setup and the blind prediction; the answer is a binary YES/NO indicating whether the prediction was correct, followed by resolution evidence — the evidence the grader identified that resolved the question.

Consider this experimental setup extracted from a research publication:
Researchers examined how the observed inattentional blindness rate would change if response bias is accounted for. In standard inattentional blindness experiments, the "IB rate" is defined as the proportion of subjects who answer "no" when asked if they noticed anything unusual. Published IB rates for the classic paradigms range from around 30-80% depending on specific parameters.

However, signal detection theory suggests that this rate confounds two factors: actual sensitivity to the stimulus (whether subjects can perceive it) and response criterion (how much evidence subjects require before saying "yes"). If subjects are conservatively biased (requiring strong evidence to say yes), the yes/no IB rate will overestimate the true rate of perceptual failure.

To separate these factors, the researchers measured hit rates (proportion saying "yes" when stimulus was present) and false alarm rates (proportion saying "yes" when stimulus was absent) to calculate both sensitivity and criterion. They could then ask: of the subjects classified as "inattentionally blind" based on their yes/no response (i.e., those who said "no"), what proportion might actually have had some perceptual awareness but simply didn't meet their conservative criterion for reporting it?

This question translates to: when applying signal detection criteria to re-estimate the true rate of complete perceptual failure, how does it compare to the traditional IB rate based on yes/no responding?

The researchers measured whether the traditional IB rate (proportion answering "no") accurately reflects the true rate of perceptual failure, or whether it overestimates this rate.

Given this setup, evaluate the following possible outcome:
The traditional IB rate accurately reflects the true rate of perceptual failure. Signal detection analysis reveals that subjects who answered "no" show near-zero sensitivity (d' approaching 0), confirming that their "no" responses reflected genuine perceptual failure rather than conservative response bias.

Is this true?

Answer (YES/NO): NO